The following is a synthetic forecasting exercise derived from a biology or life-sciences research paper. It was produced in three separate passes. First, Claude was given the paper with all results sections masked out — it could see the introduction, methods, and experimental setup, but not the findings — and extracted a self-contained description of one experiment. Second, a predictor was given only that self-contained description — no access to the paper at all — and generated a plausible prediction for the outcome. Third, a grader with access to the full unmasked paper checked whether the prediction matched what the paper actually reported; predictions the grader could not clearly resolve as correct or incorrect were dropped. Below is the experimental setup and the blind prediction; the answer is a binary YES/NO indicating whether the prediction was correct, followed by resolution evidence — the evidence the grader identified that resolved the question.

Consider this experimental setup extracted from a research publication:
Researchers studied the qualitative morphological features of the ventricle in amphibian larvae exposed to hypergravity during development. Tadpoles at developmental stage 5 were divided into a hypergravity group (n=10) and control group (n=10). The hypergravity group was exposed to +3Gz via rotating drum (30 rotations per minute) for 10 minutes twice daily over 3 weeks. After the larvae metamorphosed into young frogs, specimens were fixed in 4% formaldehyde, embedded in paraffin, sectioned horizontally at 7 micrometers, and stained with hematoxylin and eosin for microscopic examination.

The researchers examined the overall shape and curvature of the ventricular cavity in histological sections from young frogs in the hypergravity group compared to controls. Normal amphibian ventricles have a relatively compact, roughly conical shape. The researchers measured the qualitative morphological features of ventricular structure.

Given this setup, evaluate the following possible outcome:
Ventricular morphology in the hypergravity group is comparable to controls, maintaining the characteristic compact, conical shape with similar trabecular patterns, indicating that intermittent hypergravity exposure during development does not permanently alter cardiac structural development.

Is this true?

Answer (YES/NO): NO